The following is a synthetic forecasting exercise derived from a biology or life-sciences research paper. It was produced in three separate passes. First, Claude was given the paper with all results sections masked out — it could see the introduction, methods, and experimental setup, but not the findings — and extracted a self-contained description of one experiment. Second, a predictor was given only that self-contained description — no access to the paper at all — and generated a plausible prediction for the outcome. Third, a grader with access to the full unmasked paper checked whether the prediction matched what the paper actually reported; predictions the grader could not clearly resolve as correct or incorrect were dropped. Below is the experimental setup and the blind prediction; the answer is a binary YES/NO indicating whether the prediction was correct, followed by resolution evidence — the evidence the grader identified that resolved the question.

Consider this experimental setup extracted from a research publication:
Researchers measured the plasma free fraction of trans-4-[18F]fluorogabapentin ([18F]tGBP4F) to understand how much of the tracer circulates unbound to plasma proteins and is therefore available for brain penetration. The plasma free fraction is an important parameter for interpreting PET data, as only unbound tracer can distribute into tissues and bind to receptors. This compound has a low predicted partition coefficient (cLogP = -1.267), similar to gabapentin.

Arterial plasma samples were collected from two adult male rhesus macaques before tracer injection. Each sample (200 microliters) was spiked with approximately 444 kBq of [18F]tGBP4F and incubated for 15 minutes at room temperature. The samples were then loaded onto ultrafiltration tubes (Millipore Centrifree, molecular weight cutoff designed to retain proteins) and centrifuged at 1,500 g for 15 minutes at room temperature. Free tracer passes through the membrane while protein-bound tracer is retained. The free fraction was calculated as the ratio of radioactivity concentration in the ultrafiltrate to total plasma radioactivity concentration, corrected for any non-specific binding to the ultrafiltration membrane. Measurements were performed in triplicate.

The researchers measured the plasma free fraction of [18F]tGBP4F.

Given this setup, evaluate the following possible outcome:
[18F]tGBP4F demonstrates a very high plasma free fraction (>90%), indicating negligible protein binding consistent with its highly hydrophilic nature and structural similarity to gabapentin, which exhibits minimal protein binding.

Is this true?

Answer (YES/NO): YES